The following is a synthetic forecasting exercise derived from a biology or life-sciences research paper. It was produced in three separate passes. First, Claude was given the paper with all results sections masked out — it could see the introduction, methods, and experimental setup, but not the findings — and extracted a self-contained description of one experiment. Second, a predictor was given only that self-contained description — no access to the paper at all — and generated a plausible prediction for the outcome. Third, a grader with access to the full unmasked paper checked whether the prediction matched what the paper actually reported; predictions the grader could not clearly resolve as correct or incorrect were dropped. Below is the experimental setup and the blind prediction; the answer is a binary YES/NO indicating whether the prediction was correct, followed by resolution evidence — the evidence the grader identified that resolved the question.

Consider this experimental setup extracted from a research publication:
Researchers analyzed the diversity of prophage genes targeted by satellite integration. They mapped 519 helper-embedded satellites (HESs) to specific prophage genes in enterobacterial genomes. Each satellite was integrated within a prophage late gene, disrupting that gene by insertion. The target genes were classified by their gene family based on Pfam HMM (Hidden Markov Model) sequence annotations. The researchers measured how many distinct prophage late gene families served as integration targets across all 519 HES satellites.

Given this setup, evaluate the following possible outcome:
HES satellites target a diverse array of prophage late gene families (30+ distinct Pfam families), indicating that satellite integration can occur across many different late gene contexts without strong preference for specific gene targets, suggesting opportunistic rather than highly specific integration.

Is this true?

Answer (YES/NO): NO